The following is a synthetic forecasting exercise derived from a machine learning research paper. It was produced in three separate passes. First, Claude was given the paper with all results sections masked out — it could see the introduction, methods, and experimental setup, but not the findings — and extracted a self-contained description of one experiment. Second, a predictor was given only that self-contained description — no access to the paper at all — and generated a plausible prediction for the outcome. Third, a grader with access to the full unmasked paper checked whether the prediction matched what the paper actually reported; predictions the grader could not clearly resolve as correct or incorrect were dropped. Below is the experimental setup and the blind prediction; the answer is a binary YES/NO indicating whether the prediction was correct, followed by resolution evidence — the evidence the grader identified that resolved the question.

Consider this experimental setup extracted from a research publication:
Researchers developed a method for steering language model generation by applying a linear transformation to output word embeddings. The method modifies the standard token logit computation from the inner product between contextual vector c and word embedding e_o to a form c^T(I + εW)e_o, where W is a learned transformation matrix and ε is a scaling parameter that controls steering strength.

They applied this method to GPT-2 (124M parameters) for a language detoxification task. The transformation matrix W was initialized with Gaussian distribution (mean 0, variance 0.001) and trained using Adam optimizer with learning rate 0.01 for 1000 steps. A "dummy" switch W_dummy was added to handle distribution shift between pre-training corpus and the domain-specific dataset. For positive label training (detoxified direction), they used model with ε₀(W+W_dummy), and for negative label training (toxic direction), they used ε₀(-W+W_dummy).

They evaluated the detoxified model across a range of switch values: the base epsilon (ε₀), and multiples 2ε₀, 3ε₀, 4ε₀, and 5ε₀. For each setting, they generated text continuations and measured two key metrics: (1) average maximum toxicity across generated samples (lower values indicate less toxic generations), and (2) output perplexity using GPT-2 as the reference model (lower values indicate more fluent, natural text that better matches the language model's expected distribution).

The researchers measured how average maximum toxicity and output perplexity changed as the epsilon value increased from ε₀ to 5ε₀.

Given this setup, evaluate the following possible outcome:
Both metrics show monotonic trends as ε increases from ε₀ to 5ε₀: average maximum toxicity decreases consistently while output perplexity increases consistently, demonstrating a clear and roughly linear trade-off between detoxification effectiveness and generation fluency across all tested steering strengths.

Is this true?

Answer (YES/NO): NO